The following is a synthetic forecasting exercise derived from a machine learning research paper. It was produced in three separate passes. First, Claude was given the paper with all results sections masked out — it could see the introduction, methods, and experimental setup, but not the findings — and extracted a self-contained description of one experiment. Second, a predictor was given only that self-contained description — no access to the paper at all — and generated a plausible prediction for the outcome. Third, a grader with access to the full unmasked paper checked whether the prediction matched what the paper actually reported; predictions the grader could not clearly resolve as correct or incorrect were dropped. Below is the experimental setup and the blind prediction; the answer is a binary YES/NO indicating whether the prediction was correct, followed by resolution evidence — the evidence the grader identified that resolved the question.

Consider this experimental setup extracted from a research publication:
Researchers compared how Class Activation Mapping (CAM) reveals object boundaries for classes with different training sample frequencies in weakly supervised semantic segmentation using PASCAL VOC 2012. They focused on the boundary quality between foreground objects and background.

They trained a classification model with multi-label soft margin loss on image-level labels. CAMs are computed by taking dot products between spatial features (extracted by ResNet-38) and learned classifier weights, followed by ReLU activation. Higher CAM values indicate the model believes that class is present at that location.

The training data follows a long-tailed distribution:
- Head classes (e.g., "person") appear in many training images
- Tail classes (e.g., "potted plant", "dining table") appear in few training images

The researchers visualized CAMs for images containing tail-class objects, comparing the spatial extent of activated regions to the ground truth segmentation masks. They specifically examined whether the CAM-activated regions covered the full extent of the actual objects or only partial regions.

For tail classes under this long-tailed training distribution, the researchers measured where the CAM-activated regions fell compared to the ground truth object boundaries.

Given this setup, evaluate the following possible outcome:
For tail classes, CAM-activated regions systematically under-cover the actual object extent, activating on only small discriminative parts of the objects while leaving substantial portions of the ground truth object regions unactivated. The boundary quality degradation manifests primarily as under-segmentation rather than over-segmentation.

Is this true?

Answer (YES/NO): YES